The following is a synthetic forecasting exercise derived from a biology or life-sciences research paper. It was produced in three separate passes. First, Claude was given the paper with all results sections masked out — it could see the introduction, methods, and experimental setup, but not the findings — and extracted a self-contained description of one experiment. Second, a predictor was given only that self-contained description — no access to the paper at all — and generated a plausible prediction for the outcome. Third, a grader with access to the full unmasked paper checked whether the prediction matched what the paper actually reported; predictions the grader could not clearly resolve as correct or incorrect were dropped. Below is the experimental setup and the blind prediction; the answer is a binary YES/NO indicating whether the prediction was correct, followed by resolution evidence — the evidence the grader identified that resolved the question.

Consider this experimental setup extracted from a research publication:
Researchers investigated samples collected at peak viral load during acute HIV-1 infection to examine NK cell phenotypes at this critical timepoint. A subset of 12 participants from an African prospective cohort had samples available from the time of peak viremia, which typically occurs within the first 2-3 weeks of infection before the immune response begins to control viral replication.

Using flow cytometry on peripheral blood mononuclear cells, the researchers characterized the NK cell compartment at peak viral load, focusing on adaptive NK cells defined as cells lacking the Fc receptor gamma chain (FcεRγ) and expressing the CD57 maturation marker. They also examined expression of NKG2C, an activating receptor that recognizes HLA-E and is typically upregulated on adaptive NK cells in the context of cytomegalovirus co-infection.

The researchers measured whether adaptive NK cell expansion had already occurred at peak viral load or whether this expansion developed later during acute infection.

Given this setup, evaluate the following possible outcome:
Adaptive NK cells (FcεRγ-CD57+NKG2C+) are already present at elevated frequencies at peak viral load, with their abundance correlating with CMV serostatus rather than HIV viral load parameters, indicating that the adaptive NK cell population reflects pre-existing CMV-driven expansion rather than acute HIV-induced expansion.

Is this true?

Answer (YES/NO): NO